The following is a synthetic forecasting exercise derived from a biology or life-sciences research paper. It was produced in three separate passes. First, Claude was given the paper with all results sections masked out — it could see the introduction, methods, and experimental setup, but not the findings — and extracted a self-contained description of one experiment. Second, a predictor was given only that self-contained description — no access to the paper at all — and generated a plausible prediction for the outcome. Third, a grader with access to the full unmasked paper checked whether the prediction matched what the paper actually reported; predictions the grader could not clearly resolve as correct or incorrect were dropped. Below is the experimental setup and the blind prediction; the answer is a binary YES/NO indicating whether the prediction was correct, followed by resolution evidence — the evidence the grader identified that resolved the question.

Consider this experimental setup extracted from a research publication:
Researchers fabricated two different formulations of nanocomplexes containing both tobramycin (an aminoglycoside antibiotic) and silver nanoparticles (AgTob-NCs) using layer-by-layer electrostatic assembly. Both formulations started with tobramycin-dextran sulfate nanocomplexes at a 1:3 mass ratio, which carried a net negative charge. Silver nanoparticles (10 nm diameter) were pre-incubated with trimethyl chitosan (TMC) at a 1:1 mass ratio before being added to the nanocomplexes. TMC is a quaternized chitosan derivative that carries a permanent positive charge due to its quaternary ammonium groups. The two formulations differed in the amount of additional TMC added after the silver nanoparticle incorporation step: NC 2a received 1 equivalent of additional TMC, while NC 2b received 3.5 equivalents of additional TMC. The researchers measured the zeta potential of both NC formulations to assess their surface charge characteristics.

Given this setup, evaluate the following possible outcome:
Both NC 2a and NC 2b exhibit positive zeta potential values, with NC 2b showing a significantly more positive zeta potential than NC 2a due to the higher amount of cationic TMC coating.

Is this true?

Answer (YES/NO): NO